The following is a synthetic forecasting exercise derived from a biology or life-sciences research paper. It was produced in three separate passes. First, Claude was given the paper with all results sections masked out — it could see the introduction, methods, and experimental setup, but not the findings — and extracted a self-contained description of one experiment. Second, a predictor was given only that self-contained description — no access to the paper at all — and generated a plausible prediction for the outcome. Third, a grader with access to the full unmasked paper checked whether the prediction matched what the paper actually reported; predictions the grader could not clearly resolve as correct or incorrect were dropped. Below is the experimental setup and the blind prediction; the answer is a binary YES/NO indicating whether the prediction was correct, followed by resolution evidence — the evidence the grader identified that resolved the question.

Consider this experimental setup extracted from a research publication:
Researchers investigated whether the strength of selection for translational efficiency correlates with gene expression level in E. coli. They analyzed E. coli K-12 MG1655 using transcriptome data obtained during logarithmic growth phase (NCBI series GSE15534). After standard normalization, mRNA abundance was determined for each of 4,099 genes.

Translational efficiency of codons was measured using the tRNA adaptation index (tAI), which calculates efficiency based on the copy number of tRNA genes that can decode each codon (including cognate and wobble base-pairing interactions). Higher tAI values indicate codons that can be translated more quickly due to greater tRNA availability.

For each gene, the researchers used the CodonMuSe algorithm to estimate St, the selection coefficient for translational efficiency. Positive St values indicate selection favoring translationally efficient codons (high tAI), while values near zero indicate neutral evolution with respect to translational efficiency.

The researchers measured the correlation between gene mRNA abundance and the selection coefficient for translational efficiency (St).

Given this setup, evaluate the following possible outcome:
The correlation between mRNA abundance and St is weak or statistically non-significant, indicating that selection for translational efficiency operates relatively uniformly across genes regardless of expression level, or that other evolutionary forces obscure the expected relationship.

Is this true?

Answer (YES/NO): NO